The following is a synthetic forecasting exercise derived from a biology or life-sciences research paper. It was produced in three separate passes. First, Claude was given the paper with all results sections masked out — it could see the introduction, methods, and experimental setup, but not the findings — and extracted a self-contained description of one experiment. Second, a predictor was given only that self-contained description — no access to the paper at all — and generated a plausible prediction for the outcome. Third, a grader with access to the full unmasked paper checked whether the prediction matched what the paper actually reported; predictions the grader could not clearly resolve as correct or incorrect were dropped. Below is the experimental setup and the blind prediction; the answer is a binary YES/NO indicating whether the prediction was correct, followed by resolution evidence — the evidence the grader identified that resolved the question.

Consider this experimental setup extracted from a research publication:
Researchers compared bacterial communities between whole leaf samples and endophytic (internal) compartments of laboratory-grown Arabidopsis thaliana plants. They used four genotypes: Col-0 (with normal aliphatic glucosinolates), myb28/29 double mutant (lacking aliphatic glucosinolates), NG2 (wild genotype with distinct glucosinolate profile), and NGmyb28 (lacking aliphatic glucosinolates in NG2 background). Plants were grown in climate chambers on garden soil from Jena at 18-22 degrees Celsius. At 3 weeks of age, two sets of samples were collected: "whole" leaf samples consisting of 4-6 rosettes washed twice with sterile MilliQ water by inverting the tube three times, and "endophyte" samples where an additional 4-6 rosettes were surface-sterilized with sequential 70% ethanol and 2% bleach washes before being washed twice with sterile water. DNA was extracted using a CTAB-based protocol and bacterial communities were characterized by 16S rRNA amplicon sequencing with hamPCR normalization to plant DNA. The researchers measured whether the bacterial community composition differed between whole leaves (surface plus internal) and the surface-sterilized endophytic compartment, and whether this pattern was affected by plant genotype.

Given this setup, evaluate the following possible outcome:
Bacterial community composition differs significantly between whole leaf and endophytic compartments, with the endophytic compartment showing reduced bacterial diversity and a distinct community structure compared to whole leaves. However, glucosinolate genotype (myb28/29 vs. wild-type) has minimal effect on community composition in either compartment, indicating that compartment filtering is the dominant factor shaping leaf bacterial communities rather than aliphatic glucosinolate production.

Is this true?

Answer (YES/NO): NO